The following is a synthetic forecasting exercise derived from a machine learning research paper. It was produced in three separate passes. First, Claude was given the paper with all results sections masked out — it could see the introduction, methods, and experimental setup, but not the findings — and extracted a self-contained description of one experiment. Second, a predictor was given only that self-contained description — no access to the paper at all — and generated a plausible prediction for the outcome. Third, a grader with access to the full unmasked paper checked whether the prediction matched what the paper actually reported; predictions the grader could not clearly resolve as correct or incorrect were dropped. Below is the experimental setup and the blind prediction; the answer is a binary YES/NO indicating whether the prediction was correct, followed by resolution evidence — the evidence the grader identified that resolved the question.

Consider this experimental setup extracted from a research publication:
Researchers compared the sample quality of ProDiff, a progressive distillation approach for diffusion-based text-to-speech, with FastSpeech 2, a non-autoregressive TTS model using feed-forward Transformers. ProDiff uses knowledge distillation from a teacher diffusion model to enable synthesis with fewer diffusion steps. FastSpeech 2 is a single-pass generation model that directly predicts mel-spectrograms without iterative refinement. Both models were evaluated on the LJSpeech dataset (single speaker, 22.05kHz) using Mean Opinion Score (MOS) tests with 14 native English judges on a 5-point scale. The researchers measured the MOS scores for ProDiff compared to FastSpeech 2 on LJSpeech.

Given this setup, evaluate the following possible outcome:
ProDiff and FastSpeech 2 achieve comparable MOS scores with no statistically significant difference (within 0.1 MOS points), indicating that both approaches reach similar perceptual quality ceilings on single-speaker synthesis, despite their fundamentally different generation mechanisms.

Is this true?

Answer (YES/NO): NO